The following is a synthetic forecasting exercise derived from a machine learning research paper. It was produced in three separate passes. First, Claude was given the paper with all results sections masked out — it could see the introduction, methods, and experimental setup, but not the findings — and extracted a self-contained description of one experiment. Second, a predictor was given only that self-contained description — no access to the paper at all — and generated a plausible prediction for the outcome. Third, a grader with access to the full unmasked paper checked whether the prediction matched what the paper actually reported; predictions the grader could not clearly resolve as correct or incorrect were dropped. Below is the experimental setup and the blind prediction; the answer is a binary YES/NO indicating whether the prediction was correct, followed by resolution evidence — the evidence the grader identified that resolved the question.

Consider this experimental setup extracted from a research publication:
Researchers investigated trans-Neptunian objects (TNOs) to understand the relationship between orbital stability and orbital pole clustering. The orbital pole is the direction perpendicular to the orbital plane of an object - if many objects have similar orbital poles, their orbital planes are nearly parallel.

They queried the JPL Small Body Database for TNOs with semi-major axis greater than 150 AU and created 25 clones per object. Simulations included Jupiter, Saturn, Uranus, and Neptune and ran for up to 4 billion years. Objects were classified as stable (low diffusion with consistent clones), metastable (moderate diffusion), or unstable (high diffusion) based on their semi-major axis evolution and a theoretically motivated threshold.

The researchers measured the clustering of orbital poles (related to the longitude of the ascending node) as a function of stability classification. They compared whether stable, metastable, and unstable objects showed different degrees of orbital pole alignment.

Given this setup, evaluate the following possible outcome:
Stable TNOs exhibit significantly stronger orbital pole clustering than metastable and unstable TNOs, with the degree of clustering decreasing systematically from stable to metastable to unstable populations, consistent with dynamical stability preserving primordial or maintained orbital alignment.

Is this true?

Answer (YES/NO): NO